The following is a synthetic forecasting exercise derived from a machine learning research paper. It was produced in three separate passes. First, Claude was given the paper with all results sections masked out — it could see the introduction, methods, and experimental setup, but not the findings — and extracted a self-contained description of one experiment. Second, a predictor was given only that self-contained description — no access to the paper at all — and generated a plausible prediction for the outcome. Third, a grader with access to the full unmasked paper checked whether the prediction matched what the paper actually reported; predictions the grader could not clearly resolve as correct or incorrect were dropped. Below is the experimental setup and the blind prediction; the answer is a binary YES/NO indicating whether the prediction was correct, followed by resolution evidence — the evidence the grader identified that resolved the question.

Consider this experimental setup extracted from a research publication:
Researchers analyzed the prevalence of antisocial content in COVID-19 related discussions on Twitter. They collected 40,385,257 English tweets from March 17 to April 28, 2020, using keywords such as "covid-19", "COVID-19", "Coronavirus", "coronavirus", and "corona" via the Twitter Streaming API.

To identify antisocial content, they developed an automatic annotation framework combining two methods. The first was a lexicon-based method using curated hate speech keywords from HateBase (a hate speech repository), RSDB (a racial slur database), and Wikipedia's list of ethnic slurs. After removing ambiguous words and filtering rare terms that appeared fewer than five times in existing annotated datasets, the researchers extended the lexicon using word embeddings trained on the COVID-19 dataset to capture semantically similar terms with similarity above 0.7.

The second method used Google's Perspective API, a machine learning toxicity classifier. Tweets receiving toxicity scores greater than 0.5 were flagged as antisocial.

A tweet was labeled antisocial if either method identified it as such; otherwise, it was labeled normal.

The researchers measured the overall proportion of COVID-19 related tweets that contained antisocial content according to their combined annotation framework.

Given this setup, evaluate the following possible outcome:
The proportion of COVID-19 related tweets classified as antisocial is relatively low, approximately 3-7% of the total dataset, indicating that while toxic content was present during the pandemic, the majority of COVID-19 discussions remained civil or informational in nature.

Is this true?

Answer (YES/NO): YES